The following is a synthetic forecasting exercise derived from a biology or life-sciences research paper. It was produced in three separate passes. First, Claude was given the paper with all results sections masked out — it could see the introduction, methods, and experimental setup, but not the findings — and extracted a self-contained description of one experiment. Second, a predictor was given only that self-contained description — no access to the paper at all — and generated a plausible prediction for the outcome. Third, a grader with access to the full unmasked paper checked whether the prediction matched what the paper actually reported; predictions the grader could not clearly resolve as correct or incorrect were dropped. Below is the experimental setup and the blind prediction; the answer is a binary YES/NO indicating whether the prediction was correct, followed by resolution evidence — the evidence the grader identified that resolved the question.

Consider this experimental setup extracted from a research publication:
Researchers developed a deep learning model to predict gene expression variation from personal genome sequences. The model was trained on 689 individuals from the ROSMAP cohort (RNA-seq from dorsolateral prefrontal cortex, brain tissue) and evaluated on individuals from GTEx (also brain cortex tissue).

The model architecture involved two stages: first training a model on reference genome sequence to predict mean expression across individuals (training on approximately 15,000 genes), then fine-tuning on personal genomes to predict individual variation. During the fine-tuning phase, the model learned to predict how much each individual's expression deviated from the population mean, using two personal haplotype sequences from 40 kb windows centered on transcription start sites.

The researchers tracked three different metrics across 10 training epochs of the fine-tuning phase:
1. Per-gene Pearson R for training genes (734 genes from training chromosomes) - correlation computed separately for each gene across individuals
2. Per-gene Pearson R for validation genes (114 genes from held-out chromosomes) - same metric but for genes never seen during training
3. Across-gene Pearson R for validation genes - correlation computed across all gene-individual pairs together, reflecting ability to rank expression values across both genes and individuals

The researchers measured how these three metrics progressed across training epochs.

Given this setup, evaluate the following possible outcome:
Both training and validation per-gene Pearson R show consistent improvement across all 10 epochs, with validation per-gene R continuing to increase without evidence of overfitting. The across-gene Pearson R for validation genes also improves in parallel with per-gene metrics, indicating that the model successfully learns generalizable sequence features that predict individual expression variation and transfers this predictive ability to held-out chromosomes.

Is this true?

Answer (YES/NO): NO